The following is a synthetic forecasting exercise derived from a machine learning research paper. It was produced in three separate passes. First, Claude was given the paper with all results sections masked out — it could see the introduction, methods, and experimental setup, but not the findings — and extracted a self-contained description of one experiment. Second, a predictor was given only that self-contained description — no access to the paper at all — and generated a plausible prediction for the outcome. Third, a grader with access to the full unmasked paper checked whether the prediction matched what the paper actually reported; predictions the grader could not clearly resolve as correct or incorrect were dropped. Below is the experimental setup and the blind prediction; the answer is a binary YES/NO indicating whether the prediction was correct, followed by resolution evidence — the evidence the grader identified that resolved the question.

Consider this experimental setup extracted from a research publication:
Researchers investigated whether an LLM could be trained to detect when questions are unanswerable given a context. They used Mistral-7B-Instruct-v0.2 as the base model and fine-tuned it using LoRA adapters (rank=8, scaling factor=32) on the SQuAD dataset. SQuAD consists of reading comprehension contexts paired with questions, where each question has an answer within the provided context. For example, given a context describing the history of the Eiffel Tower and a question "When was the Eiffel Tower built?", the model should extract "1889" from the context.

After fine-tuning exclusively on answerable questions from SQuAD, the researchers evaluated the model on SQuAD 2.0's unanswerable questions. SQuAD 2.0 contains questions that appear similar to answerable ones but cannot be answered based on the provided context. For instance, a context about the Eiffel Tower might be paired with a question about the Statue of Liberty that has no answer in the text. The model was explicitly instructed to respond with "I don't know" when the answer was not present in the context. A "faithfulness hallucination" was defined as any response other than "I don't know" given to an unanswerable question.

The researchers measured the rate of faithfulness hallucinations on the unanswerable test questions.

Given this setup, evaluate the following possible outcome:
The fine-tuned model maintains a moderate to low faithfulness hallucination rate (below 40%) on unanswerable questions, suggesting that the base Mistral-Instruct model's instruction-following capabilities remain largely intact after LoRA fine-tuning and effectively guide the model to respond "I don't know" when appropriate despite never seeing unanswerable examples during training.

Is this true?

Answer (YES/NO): NO